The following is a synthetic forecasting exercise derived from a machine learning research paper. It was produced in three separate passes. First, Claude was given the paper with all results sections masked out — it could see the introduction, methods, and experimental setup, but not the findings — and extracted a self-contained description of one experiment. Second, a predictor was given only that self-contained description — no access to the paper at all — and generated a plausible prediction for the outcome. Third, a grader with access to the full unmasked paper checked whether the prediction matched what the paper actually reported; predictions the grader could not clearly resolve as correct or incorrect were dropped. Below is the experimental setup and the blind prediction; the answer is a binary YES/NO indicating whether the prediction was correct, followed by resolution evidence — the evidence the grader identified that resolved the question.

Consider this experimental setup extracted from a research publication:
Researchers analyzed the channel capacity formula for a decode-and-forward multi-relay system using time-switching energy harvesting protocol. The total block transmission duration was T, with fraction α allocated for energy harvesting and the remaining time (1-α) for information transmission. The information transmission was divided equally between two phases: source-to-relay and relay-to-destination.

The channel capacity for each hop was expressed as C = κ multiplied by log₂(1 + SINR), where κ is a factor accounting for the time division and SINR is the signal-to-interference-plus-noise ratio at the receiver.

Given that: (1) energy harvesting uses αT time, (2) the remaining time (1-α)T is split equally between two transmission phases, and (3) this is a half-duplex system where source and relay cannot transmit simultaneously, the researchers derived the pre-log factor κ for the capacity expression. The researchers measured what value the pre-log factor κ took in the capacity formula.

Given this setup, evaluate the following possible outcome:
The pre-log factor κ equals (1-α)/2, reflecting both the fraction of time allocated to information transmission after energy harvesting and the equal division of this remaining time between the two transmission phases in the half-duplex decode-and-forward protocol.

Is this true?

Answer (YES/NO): YES